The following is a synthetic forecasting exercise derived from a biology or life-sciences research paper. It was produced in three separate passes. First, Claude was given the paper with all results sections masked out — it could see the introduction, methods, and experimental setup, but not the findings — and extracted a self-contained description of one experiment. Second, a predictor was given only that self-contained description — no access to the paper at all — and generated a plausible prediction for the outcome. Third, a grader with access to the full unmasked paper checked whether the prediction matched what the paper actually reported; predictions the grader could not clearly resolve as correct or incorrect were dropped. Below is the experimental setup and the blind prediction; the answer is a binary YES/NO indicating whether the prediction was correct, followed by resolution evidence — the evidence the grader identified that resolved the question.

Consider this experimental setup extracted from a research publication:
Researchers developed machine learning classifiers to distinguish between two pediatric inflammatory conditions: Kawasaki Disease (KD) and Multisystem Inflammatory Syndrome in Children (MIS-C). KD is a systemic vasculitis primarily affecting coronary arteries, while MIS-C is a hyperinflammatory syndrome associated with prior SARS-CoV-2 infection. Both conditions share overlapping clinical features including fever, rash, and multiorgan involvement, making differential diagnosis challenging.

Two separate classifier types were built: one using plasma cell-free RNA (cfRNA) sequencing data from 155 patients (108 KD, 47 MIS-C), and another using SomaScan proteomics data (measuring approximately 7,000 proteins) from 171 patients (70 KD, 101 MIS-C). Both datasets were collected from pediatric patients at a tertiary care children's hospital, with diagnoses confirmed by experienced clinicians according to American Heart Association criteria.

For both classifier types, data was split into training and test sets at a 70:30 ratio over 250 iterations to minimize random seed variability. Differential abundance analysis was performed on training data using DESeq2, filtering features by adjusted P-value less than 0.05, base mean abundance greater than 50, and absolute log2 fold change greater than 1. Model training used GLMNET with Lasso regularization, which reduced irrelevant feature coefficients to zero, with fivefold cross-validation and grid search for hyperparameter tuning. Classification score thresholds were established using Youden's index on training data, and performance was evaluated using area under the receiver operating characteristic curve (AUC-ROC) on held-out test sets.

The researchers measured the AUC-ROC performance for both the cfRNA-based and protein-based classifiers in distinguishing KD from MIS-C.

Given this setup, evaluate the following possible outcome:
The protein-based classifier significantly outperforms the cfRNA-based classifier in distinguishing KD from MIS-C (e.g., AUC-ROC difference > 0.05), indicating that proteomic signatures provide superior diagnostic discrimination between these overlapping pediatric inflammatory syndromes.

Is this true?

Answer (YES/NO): NO